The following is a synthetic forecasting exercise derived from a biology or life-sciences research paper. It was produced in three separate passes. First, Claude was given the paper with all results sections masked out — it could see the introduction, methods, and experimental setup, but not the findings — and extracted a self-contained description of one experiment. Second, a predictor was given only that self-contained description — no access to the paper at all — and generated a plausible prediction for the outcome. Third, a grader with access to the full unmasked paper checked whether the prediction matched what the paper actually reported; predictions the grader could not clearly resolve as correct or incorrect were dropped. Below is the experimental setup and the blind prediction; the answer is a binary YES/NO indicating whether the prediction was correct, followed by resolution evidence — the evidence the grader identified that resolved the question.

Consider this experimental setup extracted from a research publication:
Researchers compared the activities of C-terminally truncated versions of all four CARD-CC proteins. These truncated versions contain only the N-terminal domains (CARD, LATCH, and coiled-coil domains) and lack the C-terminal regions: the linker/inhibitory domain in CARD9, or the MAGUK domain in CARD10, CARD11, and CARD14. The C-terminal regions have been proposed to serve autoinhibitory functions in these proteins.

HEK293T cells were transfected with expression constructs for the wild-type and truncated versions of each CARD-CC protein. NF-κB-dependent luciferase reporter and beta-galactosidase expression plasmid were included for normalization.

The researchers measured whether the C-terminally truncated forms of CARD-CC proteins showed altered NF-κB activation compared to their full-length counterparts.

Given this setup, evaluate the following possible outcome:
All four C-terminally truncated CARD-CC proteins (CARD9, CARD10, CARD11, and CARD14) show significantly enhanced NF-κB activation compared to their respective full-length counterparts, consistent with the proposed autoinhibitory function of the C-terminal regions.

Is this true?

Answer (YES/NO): YES